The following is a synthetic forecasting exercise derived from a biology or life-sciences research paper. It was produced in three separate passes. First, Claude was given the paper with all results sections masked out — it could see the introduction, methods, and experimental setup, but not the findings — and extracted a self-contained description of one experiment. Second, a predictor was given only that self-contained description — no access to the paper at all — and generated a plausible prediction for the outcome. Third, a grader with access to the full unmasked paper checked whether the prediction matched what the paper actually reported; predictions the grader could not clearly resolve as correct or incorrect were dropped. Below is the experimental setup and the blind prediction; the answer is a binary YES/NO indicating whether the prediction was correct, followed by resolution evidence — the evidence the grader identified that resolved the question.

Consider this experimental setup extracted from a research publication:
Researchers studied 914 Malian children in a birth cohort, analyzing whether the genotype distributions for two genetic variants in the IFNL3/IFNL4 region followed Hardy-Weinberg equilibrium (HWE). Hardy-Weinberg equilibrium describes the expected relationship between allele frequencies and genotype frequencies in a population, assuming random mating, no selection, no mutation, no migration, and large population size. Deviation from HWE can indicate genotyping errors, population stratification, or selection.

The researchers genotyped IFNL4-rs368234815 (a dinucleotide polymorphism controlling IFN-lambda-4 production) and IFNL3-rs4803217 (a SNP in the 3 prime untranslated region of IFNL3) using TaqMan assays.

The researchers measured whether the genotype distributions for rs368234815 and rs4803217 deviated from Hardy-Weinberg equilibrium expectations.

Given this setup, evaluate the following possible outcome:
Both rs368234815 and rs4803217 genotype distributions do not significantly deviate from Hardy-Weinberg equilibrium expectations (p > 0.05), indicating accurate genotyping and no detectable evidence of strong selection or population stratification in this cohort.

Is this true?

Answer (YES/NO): YES